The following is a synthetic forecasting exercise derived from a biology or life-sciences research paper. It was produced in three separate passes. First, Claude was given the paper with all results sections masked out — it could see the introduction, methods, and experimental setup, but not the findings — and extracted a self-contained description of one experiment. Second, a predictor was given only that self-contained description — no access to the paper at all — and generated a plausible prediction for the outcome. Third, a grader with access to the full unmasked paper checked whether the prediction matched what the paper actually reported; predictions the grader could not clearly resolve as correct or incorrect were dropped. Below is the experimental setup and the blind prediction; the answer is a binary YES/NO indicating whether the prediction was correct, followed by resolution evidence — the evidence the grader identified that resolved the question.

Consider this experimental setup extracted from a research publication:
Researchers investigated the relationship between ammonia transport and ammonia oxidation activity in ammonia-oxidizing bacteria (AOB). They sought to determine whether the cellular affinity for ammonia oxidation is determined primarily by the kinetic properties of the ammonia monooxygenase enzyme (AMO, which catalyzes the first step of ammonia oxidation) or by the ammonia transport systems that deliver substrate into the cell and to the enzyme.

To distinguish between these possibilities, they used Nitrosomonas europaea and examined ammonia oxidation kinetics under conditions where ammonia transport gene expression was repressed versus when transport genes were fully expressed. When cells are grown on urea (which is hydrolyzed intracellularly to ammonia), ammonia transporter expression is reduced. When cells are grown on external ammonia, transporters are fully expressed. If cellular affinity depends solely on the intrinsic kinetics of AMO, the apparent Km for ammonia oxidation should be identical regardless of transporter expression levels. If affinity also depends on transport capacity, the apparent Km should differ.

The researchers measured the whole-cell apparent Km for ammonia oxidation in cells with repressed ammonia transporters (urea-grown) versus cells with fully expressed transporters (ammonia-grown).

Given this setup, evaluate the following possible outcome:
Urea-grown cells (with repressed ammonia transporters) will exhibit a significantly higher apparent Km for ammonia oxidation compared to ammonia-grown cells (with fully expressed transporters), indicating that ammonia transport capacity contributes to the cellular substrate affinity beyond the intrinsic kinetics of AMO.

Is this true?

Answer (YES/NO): NO